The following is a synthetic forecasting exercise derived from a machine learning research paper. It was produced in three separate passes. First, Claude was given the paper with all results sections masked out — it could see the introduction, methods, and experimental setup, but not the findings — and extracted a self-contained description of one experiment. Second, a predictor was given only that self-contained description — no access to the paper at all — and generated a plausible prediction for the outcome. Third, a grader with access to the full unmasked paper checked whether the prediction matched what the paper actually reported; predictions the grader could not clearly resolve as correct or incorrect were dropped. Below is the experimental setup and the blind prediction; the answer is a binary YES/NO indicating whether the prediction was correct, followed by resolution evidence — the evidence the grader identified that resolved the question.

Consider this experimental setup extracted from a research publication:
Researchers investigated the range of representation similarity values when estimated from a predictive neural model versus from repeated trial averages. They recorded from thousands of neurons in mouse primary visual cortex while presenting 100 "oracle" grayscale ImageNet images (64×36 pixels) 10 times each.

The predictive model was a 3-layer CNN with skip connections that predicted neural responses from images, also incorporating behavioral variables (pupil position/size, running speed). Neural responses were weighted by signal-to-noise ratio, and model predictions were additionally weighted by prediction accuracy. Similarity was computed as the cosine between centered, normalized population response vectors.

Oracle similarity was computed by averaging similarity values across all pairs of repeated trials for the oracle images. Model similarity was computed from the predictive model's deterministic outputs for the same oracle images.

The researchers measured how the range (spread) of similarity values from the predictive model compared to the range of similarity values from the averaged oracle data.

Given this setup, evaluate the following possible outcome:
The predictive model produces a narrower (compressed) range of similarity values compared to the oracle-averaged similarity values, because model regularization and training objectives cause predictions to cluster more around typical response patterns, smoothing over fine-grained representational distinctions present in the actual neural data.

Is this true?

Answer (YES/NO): NO